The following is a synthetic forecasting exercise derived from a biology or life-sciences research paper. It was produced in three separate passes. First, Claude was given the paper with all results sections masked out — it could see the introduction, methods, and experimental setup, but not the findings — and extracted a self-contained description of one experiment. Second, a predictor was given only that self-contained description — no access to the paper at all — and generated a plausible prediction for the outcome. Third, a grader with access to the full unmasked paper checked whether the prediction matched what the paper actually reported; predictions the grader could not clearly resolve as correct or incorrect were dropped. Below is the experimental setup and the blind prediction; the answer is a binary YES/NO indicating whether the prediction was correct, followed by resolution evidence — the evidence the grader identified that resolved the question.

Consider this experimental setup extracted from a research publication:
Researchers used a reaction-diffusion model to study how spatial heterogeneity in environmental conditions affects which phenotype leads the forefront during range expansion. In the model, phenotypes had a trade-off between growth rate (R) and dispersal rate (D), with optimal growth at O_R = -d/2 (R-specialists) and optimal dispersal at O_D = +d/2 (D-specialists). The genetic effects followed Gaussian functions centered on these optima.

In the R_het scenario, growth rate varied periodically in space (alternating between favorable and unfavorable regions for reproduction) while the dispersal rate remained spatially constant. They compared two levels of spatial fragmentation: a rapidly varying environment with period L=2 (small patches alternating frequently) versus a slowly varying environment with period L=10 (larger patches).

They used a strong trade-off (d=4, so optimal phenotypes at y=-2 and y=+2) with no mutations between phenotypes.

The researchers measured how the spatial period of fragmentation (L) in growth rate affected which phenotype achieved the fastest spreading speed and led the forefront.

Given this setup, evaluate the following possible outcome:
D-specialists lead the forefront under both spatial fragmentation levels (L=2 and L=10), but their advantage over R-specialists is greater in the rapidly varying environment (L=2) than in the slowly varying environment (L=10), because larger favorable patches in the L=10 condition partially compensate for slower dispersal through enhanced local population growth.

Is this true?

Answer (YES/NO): NO